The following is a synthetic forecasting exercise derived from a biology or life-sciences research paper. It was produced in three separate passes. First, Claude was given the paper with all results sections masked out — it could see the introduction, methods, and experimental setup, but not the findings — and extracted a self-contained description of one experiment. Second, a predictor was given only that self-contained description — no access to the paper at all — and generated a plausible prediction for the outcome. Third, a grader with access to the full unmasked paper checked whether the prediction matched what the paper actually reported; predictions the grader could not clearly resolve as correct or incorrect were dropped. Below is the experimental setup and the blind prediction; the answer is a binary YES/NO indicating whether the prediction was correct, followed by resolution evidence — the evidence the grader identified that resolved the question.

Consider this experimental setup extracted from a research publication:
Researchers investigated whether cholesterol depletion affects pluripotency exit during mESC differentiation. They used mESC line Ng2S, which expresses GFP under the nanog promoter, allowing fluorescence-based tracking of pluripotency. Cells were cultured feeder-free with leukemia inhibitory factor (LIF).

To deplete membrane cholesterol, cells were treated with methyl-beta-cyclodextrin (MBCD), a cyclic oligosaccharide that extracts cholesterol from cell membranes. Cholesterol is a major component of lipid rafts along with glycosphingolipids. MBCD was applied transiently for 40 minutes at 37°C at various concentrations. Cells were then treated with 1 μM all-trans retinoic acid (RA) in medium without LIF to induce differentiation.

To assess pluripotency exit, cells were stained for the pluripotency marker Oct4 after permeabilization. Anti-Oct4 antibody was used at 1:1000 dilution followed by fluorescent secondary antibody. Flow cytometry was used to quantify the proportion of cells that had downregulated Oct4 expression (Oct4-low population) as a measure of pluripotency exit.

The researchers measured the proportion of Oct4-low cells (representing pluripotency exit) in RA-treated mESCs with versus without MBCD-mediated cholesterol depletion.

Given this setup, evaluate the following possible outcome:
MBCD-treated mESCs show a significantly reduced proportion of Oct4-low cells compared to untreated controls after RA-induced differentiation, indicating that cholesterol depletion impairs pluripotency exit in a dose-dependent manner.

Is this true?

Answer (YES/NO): NO